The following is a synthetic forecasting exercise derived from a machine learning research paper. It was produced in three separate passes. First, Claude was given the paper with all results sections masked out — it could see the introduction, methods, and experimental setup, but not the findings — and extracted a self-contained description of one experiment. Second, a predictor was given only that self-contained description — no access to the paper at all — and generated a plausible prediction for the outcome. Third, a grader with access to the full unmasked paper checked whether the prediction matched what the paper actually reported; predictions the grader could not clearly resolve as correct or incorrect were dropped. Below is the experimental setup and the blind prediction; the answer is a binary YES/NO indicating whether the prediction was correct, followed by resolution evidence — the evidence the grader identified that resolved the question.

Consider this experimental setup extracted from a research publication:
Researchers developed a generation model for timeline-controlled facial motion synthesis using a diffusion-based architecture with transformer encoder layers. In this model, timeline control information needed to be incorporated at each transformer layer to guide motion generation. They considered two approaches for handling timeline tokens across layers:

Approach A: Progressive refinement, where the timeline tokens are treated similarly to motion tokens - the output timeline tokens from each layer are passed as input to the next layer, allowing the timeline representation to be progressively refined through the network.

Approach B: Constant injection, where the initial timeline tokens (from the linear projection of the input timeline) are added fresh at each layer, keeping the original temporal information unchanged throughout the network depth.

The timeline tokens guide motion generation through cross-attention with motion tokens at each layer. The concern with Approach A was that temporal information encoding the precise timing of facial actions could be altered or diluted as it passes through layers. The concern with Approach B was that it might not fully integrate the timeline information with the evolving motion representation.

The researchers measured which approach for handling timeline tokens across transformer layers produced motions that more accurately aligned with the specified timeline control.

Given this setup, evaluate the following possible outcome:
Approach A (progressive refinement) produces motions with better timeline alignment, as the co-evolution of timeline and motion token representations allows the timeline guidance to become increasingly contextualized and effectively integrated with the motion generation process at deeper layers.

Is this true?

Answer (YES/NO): NO